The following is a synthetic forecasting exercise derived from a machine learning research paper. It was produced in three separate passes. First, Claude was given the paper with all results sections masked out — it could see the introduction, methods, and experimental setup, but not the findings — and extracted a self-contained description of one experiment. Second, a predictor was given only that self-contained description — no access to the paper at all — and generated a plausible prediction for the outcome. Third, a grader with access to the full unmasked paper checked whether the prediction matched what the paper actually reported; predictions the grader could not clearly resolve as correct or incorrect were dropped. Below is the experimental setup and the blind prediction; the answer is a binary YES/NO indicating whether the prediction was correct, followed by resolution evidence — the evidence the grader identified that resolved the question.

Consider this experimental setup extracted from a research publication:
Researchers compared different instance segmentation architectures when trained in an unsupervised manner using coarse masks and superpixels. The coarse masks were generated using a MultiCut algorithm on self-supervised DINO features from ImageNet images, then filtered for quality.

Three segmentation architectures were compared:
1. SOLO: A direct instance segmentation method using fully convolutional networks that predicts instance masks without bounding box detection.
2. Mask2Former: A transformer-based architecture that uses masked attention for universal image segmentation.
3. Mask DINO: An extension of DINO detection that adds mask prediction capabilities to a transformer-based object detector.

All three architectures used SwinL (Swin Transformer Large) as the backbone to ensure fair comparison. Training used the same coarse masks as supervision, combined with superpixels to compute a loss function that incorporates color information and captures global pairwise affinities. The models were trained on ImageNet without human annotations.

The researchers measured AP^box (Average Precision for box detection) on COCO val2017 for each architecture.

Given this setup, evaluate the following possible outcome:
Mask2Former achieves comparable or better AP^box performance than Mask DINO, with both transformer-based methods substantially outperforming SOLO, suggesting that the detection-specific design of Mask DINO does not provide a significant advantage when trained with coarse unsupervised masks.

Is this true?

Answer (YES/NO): NO